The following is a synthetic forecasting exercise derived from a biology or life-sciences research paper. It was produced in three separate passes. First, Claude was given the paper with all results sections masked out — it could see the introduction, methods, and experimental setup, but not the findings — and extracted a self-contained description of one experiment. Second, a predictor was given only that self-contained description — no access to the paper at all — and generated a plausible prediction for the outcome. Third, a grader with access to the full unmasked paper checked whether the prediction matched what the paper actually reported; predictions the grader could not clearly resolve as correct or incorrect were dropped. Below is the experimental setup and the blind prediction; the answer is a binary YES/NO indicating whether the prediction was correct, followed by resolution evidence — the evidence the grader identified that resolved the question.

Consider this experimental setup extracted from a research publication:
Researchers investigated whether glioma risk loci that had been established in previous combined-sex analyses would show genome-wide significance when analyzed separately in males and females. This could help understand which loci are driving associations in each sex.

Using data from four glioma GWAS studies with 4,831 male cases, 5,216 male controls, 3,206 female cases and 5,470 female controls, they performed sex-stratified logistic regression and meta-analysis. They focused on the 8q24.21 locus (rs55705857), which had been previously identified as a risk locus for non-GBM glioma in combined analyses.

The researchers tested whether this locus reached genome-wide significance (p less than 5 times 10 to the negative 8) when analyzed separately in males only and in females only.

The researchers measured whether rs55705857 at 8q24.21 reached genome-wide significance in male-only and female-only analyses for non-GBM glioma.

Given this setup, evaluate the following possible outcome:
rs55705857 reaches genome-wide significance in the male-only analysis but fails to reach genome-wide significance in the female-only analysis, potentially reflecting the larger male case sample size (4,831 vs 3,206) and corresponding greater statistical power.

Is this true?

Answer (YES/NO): NO